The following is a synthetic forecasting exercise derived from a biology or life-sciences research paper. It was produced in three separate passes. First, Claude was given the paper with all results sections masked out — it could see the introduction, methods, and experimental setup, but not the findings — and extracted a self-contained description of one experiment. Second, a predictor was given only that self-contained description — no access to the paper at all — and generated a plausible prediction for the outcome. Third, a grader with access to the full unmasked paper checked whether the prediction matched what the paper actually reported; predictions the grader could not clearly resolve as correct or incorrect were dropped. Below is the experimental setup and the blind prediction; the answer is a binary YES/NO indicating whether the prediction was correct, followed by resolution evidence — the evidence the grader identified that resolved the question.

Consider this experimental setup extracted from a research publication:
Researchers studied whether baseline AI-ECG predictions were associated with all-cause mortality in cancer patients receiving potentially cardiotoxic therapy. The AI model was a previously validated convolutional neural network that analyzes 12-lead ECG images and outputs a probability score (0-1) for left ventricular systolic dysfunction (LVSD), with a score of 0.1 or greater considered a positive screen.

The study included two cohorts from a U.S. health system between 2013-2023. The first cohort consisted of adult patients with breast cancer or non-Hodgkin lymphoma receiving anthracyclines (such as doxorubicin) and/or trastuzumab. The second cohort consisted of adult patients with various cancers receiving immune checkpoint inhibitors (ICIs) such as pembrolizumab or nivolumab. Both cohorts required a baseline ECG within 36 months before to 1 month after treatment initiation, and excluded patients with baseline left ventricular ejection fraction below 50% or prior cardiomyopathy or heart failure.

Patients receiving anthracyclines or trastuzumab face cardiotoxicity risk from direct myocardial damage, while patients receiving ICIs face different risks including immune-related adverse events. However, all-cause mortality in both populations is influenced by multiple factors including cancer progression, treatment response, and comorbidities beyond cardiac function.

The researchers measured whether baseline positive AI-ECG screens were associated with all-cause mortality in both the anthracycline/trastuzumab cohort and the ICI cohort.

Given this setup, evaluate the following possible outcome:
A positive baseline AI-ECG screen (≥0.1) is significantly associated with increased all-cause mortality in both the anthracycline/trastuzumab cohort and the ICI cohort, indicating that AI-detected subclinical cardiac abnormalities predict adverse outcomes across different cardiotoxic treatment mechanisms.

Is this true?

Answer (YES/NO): NO